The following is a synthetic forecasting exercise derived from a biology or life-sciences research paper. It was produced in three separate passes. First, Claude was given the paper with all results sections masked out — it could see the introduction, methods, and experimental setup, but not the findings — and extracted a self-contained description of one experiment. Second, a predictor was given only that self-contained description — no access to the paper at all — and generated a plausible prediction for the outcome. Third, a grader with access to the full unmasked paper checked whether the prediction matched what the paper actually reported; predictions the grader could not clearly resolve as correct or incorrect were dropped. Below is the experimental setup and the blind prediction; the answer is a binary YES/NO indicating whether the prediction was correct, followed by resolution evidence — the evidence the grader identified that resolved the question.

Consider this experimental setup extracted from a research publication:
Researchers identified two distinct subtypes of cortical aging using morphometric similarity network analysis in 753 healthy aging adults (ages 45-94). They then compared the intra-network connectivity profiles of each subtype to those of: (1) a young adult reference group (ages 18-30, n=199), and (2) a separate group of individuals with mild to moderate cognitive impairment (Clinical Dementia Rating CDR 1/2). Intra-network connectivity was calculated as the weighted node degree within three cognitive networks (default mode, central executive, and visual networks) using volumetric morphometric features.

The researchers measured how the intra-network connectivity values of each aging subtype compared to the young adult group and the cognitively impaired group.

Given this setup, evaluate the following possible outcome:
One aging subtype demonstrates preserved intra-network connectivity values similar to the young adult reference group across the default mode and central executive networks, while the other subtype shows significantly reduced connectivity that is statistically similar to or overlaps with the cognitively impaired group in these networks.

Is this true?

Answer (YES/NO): NO